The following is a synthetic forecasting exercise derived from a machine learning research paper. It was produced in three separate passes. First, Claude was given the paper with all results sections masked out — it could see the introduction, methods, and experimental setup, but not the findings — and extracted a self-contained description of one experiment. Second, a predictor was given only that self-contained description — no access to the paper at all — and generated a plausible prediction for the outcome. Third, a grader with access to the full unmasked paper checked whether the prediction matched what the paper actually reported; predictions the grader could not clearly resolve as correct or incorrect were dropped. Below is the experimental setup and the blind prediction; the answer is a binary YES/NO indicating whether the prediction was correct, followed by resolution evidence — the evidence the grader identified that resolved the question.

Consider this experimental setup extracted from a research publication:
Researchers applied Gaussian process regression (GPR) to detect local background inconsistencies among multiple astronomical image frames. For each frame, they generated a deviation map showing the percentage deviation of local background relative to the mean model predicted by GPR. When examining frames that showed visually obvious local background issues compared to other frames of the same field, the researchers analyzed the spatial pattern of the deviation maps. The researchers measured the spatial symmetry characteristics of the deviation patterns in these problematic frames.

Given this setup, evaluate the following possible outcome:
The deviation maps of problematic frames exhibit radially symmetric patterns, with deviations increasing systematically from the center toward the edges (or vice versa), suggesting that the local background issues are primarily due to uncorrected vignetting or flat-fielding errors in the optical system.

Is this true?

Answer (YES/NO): YES